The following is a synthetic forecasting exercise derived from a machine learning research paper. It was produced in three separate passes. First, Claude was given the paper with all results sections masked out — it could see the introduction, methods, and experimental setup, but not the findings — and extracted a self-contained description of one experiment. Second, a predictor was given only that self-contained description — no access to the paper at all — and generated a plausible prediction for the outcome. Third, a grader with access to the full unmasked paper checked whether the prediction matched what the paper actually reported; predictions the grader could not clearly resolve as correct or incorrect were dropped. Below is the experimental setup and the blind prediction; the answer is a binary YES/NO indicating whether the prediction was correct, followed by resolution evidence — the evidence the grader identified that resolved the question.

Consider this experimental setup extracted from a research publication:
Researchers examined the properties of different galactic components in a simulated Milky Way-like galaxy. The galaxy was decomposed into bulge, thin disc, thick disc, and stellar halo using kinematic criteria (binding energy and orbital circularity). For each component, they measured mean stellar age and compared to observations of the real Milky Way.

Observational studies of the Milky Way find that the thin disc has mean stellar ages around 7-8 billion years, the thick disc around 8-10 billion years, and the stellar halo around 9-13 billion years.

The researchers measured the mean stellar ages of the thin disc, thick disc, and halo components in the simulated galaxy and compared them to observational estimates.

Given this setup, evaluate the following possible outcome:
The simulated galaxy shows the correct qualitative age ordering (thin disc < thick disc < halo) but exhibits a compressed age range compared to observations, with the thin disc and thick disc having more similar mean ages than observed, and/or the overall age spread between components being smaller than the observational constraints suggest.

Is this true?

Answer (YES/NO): NO